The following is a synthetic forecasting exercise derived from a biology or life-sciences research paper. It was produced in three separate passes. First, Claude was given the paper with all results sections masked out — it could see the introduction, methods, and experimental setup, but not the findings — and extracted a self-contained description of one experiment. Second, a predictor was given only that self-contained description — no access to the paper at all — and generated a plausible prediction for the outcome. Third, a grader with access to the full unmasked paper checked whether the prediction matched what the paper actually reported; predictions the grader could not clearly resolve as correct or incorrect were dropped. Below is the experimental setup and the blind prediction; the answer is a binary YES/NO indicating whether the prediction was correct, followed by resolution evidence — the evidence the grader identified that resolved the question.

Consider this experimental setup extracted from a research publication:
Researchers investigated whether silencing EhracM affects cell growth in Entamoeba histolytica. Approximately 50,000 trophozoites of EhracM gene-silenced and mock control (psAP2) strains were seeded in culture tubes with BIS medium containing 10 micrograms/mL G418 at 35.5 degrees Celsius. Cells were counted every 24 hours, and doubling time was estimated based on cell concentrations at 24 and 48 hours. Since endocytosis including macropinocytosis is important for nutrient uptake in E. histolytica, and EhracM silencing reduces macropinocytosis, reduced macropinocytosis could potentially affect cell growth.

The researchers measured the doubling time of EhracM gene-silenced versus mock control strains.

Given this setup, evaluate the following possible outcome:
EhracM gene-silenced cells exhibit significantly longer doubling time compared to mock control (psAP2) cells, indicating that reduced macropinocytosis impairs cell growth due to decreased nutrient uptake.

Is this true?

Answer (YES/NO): NO